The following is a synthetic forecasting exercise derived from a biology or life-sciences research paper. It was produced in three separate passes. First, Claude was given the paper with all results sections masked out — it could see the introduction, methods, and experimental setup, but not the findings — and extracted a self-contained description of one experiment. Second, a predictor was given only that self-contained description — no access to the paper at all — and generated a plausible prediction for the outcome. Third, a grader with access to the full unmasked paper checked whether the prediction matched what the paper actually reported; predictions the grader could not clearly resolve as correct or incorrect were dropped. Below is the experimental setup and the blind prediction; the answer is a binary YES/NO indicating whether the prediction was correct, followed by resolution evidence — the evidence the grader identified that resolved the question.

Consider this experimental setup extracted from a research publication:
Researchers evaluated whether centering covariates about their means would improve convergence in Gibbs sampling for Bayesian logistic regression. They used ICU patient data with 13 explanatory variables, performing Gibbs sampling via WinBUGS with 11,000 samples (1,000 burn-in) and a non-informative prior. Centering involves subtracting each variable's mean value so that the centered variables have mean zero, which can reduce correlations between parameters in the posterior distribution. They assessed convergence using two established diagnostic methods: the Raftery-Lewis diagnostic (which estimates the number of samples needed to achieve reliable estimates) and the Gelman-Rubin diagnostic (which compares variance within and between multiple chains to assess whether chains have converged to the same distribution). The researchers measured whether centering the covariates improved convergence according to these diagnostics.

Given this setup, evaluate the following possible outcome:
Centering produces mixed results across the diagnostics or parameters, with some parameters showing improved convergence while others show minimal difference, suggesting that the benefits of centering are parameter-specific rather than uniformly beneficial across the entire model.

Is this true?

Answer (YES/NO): NO